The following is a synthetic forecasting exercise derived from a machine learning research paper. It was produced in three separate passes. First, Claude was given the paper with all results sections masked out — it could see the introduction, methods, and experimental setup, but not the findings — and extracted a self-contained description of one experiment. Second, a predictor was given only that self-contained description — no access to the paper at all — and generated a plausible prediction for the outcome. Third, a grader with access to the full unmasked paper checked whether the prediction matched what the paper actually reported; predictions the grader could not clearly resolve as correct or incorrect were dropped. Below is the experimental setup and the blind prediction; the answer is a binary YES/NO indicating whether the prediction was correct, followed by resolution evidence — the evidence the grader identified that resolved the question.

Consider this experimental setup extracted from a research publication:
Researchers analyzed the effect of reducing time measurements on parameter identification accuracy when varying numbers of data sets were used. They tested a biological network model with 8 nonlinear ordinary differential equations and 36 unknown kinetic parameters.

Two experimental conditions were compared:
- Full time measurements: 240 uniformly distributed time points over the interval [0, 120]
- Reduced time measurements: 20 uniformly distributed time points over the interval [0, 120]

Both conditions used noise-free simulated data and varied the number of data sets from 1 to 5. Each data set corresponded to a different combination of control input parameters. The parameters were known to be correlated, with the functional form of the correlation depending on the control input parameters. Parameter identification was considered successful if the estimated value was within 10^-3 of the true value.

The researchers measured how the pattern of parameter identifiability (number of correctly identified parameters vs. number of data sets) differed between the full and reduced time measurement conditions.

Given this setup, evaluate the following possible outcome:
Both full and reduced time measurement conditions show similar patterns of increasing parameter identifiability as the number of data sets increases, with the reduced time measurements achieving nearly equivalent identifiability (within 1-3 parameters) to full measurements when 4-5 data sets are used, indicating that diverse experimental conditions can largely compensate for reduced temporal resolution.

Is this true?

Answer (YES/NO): YES